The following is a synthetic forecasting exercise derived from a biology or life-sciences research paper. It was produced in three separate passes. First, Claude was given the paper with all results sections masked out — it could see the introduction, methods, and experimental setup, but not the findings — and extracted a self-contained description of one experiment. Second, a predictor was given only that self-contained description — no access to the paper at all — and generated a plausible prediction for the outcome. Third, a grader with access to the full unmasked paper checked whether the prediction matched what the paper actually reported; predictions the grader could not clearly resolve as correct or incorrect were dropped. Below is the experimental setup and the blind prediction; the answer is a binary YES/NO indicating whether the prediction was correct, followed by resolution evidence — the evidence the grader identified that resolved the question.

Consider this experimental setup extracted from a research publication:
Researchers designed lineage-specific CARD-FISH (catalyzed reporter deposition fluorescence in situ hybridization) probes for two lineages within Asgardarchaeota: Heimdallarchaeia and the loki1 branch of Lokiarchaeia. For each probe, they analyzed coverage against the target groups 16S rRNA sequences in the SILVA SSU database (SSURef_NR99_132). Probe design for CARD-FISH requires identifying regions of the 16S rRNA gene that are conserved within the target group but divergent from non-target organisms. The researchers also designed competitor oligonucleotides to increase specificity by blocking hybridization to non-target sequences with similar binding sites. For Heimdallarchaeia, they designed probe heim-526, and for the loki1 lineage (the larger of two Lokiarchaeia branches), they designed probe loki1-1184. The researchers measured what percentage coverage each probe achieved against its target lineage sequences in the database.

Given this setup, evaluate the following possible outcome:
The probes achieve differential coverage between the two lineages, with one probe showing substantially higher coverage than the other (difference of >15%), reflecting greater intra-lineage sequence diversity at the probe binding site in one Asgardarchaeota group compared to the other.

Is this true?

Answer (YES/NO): NO